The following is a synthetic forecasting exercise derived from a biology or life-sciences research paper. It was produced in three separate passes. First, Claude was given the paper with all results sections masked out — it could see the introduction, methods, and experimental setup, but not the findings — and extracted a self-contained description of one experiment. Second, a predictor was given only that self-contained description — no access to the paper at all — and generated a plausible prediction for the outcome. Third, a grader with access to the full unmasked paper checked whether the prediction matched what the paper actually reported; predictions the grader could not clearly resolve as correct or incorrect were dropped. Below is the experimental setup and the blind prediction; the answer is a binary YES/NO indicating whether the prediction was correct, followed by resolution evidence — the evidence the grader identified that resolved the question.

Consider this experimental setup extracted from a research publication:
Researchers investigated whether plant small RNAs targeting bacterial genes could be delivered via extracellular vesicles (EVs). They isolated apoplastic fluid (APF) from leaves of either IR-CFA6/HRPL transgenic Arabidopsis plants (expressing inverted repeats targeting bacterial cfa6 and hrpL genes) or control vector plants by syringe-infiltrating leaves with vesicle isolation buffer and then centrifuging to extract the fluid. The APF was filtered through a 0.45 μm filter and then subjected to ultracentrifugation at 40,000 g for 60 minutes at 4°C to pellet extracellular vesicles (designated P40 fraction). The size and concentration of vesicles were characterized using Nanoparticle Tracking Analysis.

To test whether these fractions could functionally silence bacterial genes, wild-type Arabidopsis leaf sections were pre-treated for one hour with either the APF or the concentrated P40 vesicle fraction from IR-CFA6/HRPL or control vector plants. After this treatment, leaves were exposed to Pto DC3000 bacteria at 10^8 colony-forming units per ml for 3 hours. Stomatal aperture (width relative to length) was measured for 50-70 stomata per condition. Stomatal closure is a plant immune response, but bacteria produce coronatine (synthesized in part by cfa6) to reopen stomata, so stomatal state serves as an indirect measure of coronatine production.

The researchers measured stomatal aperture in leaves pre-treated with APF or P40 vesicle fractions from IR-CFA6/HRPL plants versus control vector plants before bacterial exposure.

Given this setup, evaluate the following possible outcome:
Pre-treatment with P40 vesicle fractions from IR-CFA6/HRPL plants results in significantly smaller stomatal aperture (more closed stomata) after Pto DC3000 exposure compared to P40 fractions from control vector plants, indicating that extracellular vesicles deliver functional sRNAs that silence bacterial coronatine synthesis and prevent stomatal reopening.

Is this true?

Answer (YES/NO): YES